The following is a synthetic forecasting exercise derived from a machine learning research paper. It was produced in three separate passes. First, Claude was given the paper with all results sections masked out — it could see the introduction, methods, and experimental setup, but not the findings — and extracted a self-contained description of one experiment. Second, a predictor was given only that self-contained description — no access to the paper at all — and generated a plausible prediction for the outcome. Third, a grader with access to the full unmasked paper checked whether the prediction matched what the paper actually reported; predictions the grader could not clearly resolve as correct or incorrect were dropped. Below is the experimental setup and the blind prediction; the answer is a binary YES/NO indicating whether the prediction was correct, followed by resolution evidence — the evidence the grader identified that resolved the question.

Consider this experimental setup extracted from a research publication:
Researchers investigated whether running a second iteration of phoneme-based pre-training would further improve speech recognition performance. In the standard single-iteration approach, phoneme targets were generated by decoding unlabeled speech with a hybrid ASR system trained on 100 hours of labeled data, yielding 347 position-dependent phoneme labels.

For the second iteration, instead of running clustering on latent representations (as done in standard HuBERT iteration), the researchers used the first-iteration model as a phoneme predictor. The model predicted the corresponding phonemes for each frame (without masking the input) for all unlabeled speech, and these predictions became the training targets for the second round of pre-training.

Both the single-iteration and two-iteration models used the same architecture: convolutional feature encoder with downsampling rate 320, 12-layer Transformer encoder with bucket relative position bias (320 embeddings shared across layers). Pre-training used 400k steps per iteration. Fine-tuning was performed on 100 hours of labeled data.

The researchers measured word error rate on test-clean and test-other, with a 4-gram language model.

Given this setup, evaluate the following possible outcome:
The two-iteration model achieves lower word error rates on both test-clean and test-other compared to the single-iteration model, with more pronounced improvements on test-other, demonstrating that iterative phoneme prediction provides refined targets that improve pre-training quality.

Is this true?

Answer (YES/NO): NO